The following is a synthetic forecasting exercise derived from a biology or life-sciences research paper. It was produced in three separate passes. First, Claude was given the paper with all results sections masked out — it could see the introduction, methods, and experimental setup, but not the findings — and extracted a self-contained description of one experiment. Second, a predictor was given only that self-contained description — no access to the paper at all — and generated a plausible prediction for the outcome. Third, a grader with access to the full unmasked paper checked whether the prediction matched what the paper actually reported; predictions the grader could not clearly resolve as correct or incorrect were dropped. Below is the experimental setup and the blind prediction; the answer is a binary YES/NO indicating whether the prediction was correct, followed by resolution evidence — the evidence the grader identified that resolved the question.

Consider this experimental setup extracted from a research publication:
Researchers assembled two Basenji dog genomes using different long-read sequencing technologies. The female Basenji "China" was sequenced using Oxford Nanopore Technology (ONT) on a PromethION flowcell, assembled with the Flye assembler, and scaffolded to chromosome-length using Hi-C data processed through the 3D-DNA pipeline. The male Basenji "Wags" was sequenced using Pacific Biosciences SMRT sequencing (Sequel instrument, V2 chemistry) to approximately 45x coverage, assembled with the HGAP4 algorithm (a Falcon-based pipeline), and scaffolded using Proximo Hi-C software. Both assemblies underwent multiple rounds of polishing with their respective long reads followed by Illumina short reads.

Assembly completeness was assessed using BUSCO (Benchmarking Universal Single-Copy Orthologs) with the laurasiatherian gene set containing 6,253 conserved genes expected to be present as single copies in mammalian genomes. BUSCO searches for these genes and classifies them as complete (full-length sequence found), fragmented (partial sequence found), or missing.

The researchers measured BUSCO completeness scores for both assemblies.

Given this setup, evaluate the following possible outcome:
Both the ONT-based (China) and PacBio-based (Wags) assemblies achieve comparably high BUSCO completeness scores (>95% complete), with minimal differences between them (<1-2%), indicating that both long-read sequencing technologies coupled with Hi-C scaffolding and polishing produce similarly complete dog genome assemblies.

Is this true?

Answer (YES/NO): NO